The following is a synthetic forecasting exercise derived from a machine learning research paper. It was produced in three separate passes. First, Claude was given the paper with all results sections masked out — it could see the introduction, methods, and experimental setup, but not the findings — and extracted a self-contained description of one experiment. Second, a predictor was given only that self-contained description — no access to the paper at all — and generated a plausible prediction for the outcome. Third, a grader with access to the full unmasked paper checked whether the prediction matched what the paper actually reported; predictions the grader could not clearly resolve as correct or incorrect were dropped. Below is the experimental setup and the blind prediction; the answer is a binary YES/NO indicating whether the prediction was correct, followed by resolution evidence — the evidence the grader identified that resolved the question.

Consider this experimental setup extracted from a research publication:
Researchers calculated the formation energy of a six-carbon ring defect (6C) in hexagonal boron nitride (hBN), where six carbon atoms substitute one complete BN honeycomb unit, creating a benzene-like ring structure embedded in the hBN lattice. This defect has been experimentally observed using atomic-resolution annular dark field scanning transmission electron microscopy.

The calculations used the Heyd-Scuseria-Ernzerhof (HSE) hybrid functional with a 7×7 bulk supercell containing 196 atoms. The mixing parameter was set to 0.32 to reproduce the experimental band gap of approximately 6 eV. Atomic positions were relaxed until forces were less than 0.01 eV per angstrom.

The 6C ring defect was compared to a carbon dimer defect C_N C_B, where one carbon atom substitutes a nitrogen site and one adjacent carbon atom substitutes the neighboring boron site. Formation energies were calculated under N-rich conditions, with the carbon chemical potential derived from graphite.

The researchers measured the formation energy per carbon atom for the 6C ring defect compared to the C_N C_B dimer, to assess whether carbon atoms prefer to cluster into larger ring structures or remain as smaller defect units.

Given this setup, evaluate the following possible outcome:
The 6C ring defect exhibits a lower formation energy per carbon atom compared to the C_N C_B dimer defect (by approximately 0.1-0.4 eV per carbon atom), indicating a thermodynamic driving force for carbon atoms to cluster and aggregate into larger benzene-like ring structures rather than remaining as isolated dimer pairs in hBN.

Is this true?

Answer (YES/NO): NO